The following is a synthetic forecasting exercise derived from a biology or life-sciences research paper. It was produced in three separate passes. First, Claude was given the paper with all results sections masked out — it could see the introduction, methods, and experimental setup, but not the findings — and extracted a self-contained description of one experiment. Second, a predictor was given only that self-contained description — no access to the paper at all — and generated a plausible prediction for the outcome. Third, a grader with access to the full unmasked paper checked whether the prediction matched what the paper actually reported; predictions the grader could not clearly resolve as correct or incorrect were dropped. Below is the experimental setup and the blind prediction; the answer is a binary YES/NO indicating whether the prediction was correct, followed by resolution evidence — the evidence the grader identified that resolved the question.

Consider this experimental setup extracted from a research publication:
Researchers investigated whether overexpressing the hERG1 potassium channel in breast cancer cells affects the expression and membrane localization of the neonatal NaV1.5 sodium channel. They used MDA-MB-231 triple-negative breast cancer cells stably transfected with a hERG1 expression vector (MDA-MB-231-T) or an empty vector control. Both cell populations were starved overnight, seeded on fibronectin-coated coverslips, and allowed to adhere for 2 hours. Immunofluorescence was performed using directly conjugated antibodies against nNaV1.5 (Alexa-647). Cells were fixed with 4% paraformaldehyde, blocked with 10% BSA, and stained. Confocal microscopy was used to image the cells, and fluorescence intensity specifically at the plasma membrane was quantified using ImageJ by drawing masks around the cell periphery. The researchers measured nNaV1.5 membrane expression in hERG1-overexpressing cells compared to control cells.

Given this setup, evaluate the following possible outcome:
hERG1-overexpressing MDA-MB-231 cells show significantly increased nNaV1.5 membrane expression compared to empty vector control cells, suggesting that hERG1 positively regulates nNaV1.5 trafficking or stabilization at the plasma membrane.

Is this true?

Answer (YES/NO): YES